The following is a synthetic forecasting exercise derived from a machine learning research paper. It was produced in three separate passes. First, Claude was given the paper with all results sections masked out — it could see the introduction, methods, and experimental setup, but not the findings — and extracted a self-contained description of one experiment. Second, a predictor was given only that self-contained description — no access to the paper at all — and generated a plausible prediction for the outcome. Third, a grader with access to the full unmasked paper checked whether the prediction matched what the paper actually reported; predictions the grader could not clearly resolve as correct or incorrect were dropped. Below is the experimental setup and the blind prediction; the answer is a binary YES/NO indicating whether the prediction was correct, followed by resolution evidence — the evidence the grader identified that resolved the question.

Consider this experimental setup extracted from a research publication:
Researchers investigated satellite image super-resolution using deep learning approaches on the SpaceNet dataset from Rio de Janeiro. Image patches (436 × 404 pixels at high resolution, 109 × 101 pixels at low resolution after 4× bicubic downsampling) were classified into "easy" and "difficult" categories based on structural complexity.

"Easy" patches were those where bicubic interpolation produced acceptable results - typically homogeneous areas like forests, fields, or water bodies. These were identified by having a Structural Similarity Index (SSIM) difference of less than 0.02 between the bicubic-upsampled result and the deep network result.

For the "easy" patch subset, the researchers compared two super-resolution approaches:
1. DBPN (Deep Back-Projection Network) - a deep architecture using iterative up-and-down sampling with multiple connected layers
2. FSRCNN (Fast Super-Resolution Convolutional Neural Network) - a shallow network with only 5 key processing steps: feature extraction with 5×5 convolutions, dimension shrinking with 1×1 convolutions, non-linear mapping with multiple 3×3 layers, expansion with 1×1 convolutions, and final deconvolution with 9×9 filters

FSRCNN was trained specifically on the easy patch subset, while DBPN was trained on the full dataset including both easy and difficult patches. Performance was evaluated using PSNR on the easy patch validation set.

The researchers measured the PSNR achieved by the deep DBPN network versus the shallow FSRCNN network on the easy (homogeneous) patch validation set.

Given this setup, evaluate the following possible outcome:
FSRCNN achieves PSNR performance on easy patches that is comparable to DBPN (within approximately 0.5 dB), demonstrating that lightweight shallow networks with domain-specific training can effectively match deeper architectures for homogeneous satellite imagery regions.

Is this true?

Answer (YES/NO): NO